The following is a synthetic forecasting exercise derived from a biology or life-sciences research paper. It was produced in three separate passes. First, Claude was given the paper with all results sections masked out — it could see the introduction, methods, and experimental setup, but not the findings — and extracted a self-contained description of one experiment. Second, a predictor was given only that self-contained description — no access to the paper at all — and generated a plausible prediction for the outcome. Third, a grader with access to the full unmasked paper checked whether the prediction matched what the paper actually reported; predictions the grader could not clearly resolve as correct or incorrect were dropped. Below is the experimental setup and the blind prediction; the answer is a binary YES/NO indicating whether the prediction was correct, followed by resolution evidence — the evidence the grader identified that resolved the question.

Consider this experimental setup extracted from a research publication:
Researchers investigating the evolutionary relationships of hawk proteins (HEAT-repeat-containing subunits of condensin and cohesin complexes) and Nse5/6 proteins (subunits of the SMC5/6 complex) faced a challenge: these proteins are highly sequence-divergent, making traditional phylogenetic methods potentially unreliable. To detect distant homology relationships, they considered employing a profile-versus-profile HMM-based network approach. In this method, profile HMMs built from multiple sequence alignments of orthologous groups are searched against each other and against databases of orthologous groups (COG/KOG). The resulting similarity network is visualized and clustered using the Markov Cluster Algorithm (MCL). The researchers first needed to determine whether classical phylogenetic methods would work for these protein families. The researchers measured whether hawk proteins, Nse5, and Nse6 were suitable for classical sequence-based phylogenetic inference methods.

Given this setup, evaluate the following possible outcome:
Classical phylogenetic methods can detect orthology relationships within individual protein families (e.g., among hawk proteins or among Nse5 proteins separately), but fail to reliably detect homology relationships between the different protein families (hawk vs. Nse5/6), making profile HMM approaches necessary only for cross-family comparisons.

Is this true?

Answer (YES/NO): NO